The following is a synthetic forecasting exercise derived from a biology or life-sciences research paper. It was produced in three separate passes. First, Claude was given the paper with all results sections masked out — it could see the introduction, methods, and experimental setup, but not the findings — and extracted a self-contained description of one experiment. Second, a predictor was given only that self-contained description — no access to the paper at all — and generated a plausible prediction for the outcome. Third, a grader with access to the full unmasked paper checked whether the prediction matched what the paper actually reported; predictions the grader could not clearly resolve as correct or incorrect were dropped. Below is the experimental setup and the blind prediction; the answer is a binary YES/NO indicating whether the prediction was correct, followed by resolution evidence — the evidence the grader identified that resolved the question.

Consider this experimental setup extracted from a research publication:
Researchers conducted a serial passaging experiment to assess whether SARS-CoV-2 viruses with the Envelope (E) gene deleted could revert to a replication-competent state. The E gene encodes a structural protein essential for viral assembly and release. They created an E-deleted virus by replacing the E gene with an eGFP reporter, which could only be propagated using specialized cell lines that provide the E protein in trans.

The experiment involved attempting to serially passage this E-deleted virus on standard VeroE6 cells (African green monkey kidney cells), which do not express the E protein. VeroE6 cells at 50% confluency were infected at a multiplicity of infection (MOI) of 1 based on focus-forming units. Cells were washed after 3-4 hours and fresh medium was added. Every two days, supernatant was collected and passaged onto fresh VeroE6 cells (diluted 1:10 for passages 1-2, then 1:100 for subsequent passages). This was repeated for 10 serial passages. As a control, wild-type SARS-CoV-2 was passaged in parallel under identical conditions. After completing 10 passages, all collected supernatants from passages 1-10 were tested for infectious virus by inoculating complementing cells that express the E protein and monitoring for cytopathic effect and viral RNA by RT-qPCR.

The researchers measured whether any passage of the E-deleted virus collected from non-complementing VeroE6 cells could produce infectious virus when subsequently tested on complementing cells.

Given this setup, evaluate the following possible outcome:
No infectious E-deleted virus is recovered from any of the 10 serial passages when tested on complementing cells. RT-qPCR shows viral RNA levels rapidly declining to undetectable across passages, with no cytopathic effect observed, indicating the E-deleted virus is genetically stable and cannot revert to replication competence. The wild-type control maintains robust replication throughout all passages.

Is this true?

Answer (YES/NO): YES